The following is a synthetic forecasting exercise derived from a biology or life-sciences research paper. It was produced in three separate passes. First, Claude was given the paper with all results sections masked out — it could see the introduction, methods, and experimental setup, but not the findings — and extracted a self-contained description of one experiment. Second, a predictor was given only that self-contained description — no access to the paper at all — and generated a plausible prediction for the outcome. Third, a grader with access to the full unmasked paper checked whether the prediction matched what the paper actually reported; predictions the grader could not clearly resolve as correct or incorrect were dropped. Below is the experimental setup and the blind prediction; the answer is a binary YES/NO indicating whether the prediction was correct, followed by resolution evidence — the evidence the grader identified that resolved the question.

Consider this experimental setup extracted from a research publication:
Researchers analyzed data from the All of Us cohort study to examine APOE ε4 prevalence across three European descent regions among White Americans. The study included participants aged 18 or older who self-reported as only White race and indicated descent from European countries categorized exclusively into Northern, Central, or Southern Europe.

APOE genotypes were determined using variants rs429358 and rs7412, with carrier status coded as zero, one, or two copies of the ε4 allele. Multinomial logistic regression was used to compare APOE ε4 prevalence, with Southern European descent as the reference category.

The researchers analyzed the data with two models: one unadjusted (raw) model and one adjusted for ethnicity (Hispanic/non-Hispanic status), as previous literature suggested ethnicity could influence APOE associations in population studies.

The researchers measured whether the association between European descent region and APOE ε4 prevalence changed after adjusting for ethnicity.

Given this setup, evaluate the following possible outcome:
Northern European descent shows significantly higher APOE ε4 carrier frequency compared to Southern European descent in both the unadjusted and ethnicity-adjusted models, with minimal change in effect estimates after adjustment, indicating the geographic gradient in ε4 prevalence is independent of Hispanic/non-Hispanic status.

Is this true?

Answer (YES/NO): YES